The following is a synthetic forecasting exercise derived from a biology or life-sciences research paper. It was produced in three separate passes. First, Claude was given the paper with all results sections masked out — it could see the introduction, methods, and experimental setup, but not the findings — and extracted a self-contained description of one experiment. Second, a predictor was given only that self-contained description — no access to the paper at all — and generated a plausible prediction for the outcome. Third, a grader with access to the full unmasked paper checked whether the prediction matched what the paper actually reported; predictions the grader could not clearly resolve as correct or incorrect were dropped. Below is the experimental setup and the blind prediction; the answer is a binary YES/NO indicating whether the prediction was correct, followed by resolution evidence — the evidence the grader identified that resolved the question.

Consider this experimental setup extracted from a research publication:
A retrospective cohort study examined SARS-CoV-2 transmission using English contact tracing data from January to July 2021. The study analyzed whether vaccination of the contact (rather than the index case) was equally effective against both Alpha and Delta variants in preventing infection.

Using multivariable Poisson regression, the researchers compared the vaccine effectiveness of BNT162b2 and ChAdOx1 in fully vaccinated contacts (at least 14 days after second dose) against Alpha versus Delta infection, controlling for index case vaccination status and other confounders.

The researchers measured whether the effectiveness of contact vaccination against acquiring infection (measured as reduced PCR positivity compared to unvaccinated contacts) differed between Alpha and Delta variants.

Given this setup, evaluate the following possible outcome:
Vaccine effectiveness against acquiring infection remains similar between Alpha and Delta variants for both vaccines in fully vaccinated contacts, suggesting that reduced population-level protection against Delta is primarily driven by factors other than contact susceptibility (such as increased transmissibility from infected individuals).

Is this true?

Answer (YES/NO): YES